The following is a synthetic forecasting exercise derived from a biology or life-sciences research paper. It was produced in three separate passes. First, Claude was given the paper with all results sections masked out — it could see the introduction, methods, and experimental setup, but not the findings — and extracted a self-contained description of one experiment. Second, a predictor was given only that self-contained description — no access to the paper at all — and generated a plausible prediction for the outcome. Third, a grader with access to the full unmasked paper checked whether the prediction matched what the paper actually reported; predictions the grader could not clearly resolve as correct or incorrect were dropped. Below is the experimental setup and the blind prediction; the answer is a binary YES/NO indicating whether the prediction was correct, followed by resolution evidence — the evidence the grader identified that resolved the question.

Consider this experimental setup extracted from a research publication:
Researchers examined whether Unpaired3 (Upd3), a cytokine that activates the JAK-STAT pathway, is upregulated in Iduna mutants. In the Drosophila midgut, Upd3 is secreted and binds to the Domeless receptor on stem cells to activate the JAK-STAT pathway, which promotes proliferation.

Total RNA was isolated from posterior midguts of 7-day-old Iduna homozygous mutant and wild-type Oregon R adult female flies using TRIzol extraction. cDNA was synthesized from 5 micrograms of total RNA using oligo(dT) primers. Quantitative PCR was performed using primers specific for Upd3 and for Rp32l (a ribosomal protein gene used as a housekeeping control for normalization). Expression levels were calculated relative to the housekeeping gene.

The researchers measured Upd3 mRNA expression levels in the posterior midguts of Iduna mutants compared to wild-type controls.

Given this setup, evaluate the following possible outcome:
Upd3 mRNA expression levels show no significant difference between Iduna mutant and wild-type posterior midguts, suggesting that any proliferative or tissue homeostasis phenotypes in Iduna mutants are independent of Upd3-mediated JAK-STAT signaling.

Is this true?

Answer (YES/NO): NO